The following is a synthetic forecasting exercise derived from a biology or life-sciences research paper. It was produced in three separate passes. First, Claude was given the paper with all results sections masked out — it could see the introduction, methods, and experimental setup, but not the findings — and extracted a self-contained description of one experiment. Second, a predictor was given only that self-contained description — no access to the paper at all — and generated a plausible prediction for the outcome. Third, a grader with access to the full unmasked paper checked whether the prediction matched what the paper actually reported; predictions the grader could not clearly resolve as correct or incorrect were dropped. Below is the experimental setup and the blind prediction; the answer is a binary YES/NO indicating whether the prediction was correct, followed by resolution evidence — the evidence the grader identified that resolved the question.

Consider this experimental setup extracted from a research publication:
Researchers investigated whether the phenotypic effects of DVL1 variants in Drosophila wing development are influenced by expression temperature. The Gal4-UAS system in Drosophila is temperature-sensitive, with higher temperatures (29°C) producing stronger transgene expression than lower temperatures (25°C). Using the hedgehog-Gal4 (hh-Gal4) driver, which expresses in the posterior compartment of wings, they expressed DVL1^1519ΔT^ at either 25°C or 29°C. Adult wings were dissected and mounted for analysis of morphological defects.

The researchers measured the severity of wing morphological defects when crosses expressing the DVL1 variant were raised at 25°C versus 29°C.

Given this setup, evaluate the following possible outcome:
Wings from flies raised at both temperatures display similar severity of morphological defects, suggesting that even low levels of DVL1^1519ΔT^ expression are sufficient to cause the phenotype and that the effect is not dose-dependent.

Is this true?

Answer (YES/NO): NO